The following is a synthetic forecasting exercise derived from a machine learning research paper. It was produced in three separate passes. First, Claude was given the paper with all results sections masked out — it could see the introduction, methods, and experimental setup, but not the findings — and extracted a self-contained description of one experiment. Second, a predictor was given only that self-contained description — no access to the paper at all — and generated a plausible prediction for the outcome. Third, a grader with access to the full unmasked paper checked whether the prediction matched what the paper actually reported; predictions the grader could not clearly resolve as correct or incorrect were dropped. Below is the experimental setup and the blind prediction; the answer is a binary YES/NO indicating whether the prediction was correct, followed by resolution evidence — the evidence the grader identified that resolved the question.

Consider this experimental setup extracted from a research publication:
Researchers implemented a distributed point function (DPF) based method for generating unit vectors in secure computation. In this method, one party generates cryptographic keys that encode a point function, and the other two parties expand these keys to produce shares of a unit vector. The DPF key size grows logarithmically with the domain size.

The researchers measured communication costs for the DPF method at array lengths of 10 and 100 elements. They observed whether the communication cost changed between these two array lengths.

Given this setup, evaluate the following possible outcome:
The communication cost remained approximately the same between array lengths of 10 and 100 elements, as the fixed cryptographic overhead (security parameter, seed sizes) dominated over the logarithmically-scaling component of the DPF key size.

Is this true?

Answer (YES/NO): YES